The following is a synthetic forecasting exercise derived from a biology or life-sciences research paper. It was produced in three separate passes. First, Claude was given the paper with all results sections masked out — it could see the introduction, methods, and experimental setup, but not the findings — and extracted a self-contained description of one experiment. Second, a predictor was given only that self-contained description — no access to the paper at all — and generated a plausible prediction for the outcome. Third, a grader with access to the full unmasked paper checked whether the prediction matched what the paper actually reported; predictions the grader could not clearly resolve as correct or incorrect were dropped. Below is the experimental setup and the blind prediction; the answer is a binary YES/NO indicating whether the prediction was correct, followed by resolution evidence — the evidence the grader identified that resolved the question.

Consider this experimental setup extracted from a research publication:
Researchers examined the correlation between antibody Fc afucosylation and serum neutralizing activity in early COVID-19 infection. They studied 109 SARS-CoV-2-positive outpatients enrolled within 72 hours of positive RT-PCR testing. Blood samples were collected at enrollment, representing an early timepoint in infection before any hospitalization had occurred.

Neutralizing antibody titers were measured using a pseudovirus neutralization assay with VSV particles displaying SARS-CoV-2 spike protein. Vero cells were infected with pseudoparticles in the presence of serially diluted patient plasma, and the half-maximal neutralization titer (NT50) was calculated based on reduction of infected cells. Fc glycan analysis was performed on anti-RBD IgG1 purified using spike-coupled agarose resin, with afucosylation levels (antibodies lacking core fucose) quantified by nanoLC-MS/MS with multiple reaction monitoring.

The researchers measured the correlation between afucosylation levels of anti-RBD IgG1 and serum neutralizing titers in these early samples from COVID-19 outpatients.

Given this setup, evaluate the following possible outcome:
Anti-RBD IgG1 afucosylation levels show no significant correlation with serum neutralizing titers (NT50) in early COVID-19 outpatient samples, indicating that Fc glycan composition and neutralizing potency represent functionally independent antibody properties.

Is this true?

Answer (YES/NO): NO